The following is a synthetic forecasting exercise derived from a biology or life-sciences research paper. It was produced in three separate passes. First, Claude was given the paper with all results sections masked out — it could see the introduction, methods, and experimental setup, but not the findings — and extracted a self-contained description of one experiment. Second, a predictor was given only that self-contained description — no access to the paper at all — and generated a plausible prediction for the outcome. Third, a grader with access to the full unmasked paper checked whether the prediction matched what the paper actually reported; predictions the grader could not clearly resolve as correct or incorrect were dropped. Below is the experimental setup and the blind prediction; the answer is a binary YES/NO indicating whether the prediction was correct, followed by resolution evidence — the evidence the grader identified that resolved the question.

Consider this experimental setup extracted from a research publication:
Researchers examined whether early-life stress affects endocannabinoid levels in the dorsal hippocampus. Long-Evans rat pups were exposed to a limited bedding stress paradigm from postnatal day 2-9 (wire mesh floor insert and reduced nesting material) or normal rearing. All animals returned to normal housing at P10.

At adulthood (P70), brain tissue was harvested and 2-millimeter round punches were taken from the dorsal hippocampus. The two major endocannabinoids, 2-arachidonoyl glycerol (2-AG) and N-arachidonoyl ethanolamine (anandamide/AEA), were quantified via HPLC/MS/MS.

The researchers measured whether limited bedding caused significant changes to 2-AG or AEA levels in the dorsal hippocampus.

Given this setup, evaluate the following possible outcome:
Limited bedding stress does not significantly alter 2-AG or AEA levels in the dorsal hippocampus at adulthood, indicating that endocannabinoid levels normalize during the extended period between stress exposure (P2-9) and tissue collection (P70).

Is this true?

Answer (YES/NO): YES